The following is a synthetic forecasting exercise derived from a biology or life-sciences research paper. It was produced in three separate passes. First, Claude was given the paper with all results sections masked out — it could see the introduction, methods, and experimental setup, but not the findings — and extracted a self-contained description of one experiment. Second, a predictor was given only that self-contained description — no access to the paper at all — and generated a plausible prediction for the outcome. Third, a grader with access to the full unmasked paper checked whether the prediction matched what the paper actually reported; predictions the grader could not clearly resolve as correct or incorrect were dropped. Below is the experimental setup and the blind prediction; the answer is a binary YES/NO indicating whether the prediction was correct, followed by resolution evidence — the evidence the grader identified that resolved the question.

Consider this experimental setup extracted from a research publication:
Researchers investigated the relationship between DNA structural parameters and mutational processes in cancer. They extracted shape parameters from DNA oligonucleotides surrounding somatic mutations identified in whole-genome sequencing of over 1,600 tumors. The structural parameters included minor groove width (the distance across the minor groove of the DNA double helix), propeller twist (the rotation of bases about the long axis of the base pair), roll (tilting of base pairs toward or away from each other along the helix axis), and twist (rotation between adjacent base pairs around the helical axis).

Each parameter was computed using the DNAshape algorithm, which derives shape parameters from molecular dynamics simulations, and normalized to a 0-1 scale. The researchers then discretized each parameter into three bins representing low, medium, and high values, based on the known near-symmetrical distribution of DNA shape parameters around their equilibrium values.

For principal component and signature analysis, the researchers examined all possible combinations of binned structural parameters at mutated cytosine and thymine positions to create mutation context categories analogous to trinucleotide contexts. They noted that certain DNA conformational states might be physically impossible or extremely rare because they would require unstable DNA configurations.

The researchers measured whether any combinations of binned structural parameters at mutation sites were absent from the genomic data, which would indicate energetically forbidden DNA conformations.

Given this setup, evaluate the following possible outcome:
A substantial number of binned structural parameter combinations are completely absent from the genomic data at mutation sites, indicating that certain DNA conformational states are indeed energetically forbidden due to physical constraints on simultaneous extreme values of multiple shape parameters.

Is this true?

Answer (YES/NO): NO